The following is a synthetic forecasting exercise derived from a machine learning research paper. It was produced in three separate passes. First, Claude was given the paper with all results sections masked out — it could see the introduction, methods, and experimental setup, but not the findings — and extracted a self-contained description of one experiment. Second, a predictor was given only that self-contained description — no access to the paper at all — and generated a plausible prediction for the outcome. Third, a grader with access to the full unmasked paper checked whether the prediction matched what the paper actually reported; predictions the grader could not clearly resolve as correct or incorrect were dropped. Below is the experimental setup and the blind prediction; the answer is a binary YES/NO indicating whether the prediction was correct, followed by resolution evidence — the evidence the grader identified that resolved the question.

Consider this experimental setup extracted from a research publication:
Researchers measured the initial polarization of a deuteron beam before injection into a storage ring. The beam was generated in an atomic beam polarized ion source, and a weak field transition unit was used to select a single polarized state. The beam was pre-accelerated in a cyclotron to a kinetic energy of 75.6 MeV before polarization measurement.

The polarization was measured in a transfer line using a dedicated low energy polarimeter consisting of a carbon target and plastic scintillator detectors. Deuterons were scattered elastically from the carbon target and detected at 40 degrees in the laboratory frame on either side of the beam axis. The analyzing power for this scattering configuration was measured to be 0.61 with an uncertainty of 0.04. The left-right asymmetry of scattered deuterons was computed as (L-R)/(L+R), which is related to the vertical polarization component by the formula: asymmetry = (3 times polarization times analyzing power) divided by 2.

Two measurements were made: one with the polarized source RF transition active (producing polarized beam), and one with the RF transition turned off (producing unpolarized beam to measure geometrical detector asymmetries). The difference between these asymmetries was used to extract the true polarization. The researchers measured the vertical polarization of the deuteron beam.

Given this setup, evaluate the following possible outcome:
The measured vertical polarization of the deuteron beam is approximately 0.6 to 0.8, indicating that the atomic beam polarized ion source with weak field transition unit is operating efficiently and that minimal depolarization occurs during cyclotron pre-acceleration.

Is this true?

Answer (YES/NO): NO